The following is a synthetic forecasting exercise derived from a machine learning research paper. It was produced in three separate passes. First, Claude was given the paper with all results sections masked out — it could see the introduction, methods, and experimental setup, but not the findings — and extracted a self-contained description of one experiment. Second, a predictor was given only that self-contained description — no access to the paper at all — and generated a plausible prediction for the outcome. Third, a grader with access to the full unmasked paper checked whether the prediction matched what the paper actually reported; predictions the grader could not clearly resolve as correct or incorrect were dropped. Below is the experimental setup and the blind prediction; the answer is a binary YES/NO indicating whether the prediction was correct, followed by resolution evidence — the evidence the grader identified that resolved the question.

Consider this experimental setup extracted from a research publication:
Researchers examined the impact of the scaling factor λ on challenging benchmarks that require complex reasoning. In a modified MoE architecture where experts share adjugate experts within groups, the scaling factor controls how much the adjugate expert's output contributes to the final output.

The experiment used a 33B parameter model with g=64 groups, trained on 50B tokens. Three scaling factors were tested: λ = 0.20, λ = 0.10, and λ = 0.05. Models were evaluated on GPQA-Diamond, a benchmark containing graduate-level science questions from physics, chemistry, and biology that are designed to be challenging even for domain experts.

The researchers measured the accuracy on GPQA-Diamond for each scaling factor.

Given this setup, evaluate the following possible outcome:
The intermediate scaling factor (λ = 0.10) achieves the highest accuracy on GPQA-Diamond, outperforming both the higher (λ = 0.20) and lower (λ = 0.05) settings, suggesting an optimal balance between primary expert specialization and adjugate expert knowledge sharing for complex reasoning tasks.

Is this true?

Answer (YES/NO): NO